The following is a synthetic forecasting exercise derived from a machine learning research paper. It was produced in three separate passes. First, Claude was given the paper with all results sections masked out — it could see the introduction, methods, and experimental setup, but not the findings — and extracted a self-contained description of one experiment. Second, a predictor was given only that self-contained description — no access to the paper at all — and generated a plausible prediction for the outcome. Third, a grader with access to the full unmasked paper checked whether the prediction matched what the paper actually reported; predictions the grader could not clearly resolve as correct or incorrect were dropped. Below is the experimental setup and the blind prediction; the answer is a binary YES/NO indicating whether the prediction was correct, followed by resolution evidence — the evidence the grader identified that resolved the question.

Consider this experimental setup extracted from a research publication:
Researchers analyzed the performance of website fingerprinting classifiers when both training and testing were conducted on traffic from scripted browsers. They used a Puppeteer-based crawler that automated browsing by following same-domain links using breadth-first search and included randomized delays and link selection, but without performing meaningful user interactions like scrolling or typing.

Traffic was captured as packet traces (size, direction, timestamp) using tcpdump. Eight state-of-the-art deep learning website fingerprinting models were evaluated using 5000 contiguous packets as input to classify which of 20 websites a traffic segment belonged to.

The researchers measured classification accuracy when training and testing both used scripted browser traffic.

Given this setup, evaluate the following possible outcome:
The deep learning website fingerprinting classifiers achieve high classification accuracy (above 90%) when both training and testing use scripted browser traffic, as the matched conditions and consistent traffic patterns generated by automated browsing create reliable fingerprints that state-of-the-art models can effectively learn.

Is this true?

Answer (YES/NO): NO